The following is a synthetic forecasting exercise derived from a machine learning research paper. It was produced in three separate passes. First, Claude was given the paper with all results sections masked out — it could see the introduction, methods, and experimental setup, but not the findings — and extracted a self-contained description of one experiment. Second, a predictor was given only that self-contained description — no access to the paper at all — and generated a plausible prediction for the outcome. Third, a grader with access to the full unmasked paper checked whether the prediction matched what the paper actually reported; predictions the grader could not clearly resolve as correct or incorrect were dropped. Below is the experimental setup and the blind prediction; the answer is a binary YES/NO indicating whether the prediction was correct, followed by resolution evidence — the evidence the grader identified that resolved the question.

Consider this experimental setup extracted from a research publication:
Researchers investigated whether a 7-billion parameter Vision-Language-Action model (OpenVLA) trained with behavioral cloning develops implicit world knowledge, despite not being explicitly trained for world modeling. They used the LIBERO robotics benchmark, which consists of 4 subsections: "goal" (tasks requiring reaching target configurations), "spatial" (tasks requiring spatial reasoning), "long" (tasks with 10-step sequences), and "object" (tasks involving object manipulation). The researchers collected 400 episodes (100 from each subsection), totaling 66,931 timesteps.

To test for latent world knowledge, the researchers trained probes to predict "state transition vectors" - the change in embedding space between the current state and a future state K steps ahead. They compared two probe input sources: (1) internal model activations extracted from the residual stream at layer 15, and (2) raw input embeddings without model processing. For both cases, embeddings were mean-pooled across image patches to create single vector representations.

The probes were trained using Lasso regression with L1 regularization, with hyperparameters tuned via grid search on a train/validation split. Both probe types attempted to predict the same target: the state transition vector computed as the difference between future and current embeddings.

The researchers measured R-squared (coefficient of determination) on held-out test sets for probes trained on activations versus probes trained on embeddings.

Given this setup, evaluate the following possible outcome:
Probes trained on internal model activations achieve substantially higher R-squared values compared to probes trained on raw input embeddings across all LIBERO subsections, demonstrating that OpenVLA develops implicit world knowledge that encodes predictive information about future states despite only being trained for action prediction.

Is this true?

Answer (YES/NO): YES